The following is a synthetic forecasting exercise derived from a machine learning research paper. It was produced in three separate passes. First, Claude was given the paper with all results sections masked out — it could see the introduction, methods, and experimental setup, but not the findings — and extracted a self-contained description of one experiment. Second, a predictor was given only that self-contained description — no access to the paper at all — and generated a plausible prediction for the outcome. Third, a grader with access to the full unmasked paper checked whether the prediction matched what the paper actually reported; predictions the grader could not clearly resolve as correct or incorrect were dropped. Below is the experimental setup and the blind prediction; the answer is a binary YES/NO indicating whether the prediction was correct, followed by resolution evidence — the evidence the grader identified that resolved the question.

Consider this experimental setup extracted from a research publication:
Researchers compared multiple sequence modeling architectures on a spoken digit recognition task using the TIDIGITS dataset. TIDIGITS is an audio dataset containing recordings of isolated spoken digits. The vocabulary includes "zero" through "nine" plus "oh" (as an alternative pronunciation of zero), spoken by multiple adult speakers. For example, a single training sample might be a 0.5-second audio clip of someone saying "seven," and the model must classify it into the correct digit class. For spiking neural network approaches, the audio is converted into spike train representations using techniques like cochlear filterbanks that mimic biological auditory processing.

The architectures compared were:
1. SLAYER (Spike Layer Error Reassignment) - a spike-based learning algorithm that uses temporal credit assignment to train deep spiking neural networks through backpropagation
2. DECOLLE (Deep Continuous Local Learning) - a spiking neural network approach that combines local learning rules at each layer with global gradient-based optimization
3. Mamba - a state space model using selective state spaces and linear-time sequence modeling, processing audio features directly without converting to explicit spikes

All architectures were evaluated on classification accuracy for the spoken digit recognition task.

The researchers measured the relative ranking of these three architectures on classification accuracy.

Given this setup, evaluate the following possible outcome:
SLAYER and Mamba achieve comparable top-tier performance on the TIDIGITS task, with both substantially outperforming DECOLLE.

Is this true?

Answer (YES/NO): NO